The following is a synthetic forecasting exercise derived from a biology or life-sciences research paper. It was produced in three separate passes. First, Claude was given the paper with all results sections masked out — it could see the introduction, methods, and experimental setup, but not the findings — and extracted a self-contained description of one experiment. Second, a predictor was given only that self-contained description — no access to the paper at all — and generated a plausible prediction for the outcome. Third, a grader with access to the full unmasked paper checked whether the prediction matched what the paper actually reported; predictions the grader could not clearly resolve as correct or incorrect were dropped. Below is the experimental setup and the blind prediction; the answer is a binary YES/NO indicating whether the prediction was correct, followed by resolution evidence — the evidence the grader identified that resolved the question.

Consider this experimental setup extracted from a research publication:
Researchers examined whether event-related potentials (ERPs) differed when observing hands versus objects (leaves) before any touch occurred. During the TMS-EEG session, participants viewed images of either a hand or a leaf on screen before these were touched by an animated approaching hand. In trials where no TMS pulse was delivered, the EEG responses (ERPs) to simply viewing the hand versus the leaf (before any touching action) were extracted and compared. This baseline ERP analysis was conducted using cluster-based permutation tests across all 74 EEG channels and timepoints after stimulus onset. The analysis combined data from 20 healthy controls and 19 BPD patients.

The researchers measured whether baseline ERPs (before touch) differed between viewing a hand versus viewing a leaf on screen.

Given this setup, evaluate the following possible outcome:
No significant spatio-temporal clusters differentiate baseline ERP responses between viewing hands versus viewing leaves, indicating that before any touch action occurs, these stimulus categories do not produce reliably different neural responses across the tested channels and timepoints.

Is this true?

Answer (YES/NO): NO